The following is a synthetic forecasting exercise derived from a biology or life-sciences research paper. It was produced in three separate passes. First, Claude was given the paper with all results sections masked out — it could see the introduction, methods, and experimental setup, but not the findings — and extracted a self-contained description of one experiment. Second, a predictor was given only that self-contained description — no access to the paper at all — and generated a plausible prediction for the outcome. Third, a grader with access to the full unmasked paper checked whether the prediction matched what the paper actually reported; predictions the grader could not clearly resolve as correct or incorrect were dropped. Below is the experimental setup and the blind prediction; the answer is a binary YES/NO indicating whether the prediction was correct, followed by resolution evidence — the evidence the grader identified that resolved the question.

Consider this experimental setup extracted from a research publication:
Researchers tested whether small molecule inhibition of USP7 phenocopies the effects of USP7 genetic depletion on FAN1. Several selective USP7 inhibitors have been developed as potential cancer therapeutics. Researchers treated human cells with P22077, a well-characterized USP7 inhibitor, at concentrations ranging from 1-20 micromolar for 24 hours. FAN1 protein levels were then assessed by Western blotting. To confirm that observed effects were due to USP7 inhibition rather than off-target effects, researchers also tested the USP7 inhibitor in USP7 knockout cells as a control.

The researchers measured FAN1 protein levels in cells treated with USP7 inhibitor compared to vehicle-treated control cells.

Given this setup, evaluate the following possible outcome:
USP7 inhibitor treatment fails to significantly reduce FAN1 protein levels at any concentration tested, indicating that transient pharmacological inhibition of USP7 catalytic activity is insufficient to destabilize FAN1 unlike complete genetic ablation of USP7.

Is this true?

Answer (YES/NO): NO